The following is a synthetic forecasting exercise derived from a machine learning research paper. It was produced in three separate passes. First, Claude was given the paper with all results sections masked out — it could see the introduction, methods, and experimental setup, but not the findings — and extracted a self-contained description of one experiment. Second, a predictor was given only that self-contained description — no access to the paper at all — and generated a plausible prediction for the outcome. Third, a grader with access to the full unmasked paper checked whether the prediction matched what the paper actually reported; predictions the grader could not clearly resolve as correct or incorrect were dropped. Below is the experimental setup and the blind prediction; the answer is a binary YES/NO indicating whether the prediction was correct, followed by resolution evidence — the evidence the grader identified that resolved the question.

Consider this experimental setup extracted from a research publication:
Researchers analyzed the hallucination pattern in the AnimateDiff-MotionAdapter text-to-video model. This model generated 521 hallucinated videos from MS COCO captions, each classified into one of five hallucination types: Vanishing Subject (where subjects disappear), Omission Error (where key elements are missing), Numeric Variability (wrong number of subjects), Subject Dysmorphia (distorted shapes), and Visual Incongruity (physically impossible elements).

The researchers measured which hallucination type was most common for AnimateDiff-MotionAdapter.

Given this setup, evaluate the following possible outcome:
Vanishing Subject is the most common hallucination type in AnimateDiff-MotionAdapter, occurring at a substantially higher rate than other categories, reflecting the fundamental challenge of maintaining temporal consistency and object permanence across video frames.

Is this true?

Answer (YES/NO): NO